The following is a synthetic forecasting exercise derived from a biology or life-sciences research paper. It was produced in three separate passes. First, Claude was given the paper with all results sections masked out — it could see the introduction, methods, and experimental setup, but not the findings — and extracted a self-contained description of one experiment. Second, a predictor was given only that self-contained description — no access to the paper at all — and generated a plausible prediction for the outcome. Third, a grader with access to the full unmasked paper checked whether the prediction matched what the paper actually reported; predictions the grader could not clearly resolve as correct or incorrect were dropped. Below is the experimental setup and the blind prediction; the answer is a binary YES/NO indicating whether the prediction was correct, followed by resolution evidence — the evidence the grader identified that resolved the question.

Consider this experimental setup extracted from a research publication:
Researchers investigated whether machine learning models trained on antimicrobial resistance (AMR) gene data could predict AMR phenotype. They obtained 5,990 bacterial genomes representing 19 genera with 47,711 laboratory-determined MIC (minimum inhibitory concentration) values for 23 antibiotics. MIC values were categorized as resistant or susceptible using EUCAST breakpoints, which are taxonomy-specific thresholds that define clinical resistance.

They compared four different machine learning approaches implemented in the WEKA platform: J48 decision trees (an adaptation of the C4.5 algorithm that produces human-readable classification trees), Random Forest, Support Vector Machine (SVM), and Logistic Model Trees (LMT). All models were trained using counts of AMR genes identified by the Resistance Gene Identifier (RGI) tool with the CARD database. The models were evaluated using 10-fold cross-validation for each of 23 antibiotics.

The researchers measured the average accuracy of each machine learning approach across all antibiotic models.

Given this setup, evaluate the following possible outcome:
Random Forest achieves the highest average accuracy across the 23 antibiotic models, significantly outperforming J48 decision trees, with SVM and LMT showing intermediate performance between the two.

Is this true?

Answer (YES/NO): NO